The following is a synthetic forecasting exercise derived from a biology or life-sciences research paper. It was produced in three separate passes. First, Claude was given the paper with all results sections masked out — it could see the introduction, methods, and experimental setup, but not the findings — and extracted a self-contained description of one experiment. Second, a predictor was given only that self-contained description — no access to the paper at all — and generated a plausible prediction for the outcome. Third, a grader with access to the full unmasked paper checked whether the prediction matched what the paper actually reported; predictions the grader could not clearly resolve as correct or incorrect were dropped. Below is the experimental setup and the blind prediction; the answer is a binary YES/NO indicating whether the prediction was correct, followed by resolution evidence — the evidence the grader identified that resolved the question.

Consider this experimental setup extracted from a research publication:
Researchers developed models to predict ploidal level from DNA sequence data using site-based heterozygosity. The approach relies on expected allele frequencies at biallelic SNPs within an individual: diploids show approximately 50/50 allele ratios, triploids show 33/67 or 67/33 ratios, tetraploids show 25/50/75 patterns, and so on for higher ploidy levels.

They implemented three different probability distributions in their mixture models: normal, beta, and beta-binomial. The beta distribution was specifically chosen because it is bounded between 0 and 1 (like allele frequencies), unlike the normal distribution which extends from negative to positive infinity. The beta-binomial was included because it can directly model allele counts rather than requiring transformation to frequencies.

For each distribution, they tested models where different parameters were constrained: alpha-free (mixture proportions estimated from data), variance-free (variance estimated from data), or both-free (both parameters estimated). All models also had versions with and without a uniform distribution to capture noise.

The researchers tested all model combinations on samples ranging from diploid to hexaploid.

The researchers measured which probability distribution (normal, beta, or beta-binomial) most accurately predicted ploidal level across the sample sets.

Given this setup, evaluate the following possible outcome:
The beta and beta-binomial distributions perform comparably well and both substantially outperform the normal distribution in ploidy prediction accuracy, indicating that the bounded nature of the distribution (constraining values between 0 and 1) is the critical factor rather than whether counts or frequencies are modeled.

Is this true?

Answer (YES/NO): NO